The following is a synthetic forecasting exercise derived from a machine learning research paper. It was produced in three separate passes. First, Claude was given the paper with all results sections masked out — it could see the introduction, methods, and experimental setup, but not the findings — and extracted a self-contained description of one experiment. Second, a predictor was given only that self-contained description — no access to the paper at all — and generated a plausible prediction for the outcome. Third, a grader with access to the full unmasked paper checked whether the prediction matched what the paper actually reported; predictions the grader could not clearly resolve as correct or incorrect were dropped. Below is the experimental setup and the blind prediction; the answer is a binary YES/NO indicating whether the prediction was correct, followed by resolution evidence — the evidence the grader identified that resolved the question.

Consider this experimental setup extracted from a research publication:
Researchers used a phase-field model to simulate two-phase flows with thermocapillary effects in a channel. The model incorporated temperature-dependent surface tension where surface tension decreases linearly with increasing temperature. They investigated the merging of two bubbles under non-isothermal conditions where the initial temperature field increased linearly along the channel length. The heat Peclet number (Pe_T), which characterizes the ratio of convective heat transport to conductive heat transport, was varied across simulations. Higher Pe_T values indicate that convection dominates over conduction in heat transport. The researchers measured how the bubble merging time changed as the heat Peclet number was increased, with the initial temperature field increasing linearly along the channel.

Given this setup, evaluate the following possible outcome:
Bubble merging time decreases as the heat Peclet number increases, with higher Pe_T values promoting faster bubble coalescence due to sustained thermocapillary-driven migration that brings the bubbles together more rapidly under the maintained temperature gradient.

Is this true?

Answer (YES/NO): NO